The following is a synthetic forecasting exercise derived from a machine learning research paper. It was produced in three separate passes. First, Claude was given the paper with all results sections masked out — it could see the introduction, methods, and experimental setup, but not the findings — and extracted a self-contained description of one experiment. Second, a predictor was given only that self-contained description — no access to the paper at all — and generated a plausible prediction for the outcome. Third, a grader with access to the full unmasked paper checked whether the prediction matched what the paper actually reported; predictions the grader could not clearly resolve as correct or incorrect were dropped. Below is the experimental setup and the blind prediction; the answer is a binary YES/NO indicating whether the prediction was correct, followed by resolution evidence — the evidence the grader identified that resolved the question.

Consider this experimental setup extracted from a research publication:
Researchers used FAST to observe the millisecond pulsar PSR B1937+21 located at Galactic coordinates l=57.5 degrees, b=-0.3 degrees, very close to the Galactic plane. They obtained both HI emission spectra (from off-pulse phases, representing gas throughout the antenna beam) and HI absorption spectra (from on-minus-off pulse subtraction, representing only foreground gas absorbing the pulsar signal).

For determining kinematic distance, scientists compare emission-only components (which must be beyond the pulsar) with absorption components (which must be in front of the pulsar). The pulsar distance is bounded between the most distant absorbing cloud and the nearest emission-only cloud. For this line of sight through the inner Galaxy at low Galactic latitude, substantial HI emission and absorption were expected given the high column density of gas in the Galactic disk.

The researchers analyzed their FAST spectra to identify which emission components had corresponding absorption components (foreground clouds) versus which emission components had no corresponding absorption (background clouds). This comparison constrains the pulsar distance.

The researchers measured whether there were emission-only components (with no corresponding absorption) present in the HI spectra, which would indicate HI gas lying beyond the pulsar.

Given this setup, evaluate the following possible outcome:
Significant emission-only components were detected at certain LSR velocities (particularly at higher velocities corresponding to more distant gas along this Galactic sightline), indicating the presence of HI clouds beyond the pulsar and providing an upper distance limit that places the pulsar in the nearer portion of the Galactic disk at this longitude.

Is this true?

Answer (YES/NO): NO